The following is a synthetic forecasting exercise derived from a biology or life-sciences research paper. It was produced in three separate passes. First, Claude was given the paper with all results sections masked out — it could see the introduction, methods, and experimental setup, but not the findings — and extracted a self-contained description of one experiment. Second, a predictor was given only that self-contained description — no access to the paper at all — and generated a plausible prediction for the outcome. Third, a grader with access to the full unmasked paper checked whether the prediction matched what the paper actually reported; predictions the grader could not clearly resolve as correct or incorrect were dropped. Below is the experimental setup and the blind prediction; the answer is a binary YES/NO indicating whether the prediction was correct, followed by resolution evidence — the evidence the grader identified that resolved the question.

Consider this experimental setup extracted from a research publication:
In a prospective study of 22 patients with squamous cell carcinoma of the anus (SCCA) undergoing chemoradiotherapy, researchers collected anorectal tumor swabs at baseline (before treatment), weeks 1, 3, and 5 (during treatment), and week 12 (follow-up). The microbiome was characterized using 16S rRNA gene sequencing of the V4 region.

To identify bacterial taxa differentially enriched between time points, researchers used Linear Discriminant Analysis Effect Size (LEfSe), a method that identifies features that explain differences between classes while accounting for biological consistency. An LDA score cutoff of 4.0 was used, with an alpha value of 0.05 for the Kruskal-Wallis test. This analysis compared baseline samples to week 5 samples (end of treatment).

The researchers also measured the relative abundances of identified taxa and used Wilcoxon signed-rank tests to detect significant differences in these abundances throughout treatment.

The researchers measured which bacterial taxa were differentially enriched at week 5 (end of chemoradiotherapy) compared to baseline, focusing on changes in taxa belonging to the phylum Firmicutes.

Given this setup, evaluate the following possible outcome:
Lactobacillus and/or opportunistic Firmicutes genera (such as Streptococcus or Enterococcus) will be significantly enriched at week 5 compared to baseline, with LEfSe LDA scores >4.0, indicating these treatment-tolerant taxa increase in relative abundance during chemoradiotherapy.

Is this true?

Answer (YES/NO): NO